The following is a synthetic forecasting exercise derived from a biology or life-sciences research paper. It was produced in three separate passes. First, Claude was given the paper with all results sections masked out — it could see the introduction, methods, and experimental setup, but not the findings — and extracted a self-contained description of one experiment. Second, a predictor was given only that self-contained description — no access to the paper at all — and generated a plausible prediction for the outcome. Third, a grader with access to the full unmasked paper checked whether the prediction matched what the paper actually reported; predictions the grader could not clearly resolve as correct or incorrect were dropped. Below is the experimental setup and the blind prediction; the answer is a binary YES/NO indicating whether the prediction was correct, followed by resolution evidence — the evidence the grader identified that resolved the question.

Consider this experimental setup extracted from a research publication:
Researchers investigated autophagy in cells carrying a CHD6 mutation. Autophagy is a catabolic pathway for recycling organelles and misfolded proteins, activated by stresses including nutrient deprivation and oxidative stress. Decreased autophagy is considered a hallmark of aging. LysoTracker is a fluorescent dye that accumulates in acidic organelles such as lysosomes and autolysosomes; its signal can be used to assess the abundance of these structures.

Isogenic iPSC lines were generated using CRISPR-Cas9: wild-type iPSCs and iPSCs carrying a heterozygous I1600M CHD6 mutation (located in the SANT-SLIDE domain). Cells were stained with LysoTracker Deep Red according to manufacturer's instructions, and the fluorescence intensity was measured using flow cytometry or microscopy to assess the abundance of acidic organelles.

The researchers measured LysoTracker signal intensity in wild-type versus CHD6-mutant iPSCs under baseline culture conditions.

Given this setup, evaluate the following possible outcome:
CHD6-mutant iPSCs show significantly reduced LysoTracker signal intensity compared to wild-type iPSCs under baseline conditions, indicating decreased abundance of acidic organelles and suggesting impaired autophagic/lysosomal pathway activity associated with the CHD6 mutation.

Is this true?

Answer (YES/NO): YES